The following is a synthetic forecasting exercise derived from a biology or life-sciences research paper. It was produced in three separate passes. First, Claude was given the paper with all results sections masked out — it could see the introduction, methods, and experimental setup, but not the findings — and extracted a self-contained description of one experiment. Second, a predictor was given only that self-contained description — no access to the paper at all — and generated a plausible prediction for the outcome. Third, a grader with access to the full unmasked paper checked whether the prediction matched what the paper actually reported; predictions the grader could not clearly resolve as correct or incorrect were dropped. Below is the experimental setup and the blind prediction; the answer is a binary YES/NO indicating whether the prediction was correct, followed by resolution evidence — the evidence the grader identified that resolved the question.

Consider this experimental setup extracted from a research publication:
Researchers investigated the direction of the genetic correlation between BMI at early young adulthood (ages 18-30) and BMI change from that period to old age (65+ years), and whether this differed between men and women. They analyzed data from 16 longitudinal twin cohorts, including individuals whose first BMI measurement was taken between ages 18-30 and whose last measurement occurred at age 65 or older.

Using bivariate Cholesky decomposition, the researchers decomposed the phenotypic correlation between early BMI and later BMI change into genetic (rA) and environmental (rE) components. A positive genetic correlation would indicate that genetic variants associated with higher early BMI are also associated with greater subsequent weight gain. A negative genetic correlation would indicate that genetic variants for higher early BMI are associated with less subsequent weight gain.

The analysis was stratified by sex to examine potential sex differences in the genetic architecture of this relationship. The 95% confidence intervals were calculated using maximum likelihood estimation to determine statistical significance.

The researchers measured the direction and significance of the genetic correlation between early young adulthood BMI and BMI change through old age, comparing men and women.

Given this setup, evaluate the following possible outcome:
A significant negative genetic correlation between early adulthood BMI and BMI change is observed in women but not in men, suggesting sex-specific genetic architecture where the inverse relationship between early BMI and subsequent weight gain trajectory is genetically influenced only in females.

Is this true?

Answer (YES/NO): NO